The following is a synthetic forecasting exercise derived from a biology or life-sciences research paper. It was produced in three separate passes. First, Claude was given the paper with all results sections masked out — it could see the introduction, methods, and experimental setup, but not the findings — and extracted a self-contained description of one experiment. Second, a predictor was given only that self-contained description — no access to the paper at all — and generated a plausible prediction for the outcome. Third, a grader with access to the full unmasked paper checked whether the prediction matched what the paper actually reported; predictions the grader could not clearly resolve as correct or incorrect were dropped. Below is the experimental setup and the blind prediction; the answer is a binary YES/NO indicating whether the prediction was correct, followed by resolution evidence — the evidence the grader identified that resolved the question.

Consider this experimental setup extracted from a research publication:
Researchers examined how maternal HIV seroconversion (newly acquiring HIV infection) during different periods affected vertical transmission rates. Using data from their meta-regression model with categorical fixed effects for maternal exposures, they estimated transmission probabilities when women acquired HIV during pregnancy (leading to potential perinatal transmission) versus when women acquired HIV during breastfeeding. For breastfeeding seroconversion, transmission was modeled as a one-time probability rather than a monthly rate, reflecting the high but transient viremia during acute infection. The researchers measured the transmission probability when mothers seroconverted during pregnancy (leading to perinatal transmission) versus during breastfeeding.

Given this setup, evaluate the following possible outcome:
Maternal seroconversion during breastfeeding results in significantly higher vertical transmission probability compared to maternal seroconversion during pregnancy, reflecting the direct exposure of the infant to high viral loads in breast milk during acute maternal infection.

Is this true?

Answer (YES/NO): YES